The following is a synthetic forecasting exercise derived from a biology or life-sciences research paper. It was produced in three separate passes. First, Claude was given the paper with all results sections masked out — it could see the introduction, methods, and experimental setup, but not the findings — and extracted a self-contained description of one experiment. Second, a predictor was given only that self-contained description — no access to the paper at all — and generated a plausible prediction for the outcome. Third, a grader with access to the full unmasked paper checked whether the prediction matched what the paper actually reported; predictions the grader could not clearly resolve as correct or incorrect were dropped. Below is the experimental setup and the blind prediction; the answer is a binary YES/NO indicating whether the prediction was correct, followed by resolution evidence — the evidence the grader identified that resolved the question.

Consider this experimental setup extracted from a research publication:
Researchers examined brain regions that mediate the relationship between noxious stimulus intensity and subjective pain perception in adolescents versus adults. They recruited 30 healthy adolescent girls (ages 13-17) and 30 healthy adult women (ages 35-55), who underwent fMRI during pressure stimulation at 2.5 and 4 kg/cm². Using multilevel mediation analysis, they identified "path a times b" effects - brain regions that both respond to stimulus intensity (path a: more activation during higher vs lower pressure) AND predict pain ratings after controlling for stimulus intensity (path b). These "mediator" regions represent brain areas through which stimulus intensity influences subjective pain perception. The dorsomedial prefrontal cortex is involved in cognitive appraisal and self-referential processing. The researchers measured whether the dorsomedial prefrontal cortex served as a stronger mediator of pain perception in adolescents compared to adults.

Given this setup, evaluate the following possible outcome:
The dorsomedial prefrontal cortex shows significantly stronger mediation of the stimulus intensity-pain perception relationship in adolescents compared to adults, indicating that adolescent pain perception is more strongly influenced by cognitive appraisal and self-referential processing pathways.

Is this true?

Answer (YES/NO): YES